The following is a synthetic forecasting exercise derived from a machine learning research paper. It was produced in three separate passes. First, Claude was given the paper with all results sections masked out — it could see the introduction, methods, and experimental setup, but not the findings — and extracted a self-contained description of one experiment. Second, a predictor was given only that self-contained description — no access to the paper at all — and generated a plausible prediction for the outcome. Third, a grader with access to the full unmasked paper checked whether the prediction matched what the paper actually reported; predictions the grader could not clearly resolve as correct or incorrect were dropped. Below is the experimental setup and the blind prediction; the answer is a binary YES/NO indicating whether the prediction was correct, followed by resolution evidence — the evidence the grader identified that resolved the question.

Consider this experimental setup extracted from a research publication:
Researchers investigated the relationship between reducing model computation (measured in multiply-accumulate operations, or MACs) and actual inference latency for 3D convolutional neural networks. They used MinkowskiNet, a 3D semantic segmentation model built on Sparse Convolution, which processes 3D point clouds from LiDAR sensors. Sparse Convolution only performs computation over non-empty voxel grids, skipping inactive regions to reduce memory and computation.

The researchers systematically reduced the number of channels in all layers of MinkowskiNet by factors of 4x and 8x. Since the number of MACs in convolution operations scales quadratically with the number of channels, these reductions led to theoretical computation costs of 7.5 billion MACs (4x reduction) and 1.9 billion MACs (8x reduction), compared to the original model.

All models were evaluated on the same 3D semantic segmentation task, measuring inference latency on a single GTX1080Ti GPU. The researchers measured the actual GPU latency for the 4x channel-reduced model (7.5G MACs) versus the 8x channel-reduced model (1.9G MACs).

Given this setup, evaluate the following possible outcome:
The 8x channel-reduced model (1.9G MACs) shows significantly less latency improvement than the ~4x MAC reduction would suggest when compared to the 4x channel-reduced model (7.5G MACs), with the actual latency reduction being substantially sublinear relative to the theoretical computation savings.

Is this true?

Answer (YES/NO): YES